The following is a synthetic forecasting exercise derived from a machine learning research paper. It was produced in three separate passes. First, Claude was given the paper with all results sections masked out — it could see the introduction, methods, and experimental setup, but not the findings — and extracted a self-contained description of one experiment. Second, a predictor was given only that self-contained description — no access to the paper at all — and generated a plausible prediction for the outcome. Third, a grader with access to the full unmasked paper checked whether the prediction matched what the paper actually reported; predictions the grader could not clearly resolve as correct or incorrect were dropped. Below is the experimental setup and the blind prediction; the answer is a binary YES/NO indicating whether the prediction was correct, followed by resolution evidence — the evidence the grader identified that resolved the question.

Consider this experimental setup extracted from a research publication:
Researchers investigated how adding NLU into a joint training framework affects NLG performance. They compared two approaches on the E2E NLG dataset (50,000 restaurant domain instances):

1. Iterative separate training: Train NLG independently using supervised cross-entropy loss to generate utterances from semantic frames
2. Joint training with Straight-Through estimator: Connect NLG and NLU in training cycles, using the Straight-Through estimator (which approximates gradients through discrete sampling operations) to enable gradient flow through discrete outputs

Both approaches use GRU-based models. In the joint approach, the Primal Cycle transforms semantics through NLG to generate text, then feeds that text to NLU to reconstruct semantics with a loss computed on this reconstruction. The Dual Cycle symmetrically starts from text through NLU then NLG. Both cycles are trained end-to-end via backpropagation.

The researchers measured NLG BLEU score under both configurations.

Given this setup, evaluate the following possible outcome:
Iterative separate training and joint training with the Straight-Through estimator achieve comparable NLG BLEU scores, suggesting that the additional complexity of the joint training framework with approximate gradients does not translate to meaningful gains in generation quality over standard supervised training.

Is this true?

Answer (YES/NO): YES